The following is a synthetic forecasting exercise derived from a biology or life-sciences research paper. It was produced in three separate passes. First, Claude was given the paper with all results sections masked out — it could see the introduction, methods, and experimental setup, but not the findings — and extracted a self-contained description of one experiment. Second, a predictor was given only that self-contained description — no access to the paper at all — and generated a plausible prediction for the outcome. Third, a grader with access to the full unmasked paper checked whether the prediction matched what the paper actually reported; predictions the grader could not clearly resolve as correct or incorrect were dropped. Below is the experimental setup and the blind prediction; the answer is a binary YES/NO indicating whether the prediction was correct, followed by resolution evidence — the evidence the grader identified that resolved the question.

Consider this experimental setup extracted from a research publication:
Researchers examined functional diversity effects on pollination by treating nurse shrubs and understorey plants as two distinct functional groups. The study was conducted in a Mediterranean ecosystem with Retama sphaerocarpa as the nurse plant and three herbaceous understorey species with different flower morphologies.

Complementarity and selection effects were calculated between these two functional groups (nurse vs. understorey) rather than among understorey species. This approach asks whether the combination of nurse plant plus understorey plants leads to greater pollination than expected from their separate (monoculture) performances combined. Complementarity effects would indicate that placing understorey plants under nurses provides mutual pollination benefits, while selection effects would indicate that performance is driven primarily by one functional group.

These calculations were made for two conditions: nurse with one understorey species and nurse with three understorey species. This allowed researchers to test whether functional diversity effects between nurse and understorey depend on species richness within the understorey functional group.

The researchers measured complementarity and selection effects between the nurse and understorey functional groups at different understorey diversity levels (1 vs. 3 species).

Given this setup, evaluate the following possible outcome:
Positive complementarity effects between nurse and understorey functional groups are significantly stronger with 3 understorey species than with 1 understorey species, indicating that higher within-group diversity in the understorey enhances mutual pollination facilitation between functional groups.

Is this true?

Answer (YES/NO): NO